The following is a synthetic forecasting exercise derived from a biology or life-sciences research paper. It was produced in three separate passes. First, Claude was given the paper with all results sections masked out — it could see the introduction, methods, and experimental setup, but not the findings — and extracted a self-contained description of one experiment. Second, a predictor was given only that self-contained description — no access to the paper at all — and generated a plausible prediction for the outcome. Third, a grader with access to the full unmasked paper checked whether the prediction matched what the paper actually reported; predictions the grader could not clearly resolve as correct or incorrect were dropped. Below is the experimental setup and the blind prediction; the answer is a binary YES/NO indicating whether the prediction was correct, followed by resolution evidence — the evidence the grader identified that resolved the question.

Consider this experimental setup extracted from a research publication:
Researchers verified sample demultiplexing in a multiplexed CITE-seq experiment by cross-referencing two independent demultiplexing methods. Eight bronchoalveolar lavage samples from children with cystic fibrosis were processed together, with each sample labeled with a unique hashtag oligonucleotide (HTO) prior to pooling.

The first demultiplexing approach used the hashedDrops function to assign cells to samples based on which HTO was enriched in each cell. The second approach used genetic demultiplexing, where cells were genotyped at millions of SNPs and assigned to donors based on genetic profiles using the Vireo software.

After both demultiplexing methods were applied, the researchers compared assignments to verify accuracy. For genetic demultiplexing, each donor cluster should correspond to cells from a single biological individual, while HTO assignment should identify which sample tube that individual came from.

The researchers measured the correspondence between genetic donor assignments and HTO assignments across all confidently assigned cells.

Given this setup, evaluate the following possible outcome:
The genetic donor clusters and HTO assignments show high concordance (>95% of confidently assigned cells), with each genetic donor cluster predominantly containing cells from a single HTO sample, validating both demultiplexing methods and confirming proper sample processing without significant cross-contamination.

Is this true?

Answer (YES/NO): YES